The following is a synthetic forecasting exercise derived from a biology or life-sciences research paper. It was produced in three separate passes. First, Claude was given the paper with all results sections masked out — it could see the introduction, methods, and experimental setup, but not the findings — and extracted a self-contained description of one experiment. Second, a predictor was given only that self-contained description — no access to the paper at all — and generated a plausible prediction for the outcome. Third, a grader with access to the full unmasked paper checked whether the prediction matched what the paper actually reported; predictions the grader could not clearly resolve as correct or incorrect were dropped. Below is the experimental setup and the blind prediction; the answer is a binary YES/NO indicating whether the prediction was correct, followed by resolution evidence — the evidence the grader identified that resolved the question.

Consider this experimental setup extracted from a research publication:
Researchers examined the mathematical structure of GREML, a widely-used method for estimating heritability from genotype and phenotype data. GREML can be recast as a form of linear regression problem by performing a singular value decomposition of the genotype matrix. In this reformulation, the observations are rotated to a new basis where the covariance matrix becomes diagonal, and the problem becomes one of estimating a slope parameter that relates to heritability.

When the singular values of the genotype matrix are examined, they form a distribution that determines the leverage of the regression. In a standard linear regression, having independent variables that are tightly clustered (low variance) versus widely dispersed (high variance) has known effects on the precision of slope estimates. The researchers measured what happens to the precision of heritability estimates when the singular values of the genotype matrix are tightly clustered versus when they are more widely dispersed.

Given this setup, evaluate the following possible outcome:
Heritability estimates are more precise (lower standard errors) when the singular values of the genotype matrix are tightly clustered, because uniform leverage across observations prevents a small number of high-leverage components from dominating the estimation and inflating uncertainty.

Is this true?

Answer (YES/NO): NO